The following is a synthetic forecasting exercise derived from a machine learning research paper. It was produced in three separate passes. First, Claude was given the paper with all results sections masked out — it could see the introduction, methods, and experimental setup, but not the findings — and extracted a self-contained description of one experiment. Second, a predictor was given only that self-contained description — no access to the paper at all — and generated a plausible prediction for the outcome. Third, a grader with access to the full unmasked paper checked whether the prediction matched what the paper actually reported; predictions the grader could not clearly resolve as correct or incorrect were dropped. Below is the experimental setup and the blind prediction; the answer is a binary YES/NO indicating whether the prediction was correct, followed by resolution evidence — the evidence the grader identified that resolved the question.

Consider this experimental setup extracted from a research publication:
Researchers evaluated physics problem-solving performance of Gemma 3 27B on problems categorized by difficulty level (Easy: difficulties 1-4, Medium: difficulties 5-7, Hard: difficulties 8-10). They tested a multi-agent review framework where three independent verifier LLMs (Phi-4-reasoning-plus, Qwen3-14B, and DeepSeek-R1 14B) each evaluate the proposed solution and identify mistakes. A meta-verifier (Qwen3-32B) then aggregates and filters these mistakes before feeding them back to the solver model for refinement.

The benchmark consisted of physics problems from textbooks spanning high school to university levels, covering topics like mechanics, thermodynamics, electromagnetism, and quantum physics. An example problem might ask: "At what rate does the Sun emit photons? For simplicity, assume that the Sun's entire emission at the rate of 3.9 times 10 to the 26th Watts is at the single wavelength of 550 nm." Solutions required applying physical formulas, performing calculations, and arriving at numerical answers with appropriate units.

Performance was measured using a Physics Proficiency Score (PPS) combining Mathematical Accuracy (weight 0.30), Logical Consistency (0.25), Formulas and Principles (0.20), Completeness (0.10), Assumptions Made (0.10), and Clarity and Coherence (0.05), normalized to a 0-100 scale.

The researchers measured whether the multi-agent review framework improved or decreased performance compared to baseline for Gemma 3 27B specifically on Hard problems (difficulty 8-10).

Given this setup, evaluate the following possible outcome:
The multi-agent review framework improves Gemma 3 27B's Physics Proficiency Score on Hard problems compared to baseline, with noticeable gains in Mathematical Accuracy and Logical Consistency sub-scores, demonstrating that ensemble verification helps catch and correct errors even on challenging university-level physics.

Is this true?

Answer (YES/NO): NO